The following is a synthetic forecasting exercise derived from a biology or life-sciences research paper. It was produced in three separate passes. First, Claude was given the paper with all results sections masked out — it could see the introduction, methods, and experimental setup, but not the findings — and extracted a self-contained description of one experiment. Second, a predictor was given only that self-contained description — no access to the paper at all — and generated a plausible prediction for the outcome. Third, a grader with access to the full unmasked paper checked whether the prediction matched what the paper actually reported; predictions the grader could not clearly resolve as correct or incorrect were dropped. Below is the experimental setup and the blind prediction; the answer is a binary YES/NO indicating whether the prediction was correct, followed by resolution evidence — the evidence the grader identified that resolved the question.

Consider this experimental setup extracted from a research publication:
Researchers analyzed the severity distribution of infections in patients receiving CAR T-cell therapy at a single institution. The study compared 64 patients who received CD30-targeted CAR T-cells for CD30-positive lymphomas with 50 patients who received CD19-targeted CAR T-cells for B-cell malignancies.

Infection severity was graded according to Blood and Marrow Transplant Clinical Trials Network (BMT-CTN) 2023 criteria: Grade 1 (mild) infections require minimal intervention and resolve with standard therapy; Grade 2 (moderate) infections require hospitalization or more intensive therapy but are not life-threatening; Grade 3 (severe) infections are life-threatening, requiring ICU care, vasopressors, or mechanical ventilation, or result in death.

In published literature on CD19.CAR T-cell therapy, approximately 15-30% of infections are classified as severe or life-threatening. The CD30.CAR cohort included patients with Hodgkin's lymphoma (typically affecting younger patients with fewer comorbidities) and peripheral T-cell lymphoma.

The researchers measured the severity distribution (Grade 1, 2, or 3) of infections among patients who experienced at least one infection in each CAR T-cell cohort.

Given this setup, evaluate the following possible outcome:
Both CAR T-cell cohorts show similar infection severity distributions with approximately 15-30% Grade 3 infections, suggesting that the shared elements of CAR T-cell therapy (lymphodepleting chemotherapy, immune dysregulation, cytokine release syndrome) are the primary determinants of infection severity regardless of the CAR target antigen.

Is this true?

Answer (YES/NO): NO